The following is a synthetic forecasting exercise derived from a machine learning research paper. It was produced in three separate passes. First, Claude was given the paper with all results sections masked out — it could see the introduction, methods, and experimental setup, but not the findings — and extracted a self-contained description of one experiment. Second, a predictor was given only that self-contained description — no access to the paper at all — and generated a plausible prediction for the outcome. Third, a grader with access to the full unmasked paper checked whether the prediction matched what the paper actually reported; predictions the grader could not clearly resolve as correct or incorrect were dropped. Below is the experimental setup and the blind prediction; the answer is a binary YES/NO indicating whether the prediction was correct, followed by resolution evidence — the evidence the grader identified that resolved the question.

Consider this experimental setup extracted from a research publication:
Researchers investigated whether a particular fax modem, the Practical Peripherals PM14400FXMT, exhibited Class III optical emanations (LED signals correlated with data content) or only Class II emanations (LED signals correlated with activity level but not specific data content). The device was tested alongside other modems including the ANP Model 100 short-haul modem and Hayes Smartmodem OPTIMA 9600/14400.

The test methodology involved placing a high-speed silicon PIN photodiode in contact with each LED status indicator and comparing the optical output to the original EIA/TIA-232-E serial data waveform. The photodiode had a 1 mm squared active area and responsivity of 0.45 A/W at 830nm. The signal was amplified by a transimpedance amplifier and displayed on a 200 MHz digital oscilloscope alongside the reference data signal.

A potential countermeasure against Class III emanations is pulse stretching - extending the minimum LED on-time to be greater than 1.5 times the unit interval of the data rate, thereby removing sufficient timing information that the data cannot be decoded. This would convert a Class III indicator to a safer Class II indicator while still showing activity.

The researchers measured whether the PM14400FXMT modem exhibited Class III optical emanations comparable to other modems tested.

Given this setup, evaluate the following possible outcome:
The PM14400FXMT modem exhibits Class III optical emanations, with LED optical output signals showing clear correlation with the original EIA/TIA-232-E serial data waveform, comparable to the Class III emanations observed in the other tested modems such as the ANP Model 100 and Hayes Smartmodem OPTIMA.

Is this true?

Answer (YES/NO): NO